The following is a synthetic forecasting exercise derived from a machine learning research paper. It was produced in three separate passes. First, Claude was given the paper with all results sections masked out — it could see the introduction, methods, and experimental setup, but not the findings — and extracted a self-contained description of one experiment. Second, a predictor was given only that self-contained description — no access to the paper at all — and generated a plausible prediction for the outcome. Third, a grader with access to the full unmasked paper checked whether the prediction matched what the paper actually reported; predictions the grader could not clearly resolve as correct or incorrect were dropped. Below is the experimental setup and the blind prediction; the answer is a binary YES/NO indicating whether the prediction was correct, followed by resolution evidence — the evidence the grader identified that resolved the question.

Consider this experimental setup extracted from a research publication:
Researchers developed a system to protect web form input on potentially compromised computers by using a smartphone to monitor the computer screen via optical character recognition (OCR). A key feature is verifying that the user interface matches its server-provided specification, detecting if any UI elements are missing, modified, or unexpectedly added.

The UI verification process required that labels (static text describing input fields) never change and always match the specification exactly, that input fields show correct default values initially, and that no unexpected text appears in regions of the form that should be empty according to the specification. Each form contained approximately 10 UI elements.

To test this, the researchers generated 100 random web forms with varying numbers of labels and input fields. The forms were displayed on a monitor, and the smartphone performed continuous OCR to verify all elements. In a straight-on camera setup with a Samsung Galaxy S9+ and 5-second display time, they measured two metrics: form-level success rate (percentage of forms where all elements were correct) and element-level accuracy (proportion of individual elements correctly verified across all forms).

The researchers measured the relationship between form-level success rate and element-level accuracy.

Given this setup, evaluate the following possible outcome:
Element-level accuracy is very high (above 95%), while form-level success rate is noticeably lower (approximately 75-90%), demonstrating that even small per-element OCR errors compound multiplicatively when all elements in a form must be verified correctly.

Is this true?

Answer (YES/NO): NO